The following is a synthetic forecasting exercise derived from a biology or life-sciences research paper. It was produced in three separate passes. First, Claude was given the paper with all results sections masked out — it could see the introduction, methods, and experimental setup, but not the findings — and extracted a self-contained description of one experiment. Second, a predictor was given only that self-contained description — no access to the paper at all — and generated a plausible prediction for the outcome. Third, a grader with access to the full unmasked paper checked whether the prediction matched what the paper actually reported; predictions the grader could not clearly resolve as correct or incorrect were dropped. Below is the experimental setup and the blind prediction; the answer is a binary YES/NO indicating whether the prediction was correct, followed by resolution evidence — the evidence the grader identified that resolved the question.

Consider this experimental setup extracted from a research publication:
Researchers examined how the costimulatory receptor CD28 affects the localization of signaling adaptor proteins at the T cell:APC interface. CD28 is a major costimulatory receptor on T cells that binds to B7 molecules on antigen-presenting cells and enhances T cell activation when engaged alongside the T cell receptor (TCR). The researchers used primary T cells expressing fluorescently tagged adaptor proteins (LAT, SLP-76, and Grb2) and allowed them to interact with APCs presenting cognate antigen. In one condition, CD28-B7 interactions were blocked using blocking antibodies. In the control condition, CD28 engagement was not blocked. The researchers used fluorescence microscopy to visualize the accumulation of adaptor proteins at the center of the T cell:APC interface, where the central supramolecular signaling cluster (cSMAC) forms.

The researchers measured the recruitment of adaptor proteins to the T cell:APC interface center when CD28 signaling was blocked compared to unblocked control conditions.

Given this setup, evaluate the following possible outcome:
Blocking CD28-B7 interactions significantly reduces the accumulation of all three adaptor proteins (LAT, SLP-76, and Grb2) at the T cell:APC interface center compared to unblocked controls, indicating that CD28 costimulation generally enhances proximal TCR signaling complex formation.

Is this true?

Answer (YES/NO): NO